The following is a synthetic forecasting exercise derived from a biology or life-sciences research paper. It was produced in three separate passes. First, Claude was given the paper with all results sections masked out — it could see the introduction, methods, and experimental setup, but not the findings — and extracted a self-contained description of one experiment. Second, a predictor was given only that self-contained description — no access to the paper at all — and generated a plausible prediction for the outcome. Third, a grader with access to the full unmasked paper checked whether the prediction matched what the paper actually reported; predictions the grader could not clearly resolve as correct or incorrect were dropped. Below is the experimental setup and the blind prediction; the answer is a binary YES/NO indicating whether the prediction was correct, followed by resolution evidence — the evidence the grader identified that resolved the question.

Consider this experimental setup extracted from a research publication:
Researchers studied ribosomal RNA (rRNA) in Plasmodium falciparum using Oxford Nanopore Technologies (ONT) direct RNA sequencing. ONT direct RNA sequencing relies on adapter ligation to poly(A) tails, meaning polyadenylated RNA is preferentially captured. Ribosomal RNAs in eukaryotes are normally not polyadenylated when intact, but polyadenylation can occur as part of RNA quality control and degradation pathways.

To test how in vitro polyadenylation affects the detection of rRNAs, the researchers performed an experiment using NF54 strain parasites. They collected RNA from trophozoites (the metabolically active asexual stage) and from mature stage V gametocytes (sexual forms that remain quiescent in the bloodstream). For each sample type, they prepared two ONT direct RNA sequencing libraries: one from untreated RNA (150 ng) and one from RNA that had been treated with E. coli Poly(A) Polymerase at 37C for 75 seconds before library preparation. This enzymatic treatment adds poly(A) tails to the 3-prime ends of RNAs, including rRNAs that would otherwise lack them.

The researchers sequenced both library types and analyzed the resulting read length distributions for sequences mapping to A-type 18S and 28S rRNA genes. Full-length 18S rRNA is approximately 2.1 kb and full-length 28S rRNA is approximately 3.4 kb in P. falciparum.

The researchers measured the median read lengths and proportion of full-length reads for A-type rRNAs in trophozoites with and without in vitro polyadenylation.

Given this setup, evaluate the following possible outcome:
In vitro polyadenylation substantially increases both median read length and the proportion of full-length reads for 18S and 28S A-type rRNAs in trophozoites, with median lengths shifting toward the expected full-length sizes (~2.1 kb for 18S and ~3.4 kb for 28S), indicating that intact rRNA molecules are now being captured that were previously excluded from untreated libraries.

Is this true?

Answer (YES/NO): NO